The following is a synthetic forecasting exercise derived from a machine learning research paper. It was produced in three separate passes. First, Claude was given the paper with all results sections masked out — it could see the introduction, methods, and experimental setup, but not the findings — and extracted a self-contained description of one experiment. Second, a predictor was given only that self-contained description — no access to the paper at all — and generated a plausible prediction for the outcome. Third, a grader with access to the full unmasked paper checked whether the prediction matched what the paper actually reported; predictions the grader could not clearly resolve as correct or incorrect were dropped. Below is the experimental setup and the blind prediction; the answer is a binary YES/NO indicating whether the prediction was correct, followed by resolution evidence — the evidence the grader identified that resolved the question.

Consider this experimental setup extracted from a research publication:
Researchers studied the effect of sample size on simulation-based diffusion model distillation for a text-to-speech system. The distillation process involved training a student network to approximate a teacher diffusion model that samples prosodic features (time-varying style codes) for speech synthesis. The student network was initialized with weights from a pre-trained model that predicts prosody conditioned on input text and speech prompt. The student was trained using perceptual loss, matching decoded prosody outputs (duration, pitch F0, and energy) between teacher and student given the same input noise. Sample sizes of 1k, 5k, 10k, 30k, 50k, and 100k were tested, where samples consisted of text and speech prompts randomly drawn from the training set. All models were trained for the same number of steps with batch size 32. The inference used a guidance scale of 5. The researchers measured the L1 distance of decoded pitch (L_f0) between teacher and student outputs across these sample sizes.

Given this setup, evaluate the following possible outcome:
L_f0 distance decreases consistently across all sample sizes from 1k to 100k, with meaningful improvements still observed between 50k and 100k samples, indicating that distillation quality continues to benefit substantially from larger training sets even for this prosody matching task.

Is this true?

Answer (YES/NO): NO